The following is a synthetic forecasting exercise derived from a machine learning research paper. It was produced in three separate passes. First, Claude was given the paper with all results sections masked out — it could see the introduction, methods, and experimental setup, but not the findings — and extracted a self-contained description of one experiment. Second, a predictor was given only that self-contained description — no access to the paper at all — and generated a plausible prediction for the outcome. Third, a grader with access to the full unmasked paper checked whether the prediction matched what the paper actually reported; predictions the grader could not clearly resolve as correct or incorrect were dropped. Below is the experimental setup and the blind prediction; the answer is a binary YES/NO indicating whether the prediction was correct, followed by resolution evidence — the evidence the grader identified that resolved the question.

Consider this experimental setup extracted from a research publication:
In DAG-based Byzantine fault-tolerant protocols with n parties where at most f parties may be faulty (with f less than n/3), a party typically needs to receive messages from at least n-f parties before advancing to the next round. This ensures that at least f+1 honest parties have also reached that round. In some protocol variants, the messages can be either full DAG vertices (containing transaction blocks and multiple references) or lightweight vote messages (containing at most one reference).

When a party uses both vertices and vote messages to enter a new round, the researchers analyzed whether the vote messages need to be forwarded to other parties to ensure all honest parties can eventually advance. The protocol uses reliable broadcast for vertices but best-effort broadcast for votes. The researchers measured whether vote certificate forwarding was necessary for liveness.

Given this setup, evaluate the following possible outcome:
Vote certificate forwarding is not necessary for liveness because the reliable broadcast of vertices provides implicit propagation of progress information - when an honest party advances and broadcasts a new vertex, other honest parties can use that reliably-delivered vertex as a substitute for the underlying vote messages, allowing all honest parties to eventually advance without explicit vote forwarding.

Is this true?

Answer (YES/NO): NO